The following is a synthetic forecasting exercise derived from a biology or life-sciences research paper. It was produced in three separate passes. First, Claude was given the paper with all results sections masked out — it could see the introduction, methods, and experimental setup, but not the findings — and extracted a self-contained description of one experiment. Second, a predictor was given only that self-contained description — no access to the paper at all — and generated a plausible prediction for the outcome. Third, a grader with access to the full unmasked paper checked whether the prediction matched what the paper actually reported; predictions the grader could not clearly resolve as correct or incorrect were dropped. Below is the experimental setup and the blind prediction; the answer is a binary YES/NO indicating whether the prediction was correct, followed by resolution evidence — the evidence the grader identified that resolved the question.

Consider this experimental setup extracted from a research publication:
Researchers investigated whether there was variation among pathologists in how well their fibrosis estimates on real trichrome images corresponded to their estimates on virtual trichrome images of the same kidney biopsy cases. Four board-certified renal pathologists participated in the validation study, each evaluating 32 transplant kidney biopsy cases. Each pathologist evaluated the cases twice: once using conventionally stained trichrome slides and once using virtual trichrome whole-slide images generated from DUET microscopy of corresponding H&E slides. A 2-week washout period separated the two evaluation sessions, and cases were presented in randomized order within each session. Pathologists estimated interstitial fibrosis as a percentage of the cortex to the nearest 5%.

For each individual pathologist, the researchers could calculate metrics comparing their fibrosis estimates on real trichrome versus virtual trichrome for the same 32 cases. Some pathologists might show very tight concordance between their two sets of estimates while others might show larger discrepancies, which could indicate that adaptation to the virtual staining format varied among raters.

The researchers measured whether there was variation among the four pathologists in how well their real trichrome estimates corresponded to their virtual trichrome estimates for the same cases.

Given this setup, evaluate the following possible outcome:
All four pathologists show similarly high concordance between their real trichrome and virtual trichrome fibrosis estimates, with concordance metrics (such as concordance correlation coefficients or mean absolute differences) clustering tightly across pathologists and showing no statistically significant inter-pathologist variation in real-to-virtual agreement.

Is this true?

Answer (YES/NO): NO